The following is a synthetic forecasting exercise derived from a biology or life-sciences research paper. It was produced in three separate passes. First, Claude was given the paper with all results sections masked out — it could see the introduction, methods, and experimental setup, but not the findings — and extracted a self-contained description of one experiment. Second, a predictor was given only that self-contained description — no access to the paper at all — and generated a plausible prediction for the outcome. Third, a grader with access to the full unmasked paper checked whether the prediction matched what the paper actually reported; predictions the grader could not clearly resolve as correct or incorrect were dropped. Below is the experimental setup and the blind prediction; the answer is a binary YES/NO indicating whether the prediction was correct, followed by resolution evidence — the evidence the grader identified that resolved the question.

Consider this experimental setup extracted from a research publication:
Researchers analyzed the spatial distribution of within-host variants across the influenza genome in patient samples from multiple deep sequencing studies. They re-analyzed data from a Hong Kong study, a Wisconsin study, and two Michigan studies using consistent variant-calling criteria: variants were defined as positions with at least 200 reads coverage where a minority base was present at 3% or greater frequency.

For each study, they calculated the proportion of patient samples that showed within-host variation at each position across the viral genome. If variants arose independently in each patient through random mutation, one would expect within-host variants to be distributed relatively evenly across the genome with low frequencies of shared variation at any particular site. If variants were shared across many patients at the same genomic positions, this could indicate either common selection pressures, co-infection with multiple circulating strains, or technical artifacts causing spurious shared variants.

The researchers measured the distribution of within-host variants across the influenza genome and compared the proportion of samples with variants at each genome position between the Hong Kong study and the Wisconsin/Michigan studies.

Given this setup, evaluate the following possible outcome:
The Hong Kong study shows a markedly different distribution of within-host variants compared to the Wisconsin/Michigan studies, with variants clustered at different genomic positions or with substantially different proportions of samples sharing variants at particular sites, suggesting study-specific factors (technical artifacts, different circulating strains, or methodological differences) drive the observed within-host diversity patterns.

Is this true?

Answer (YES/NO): YES